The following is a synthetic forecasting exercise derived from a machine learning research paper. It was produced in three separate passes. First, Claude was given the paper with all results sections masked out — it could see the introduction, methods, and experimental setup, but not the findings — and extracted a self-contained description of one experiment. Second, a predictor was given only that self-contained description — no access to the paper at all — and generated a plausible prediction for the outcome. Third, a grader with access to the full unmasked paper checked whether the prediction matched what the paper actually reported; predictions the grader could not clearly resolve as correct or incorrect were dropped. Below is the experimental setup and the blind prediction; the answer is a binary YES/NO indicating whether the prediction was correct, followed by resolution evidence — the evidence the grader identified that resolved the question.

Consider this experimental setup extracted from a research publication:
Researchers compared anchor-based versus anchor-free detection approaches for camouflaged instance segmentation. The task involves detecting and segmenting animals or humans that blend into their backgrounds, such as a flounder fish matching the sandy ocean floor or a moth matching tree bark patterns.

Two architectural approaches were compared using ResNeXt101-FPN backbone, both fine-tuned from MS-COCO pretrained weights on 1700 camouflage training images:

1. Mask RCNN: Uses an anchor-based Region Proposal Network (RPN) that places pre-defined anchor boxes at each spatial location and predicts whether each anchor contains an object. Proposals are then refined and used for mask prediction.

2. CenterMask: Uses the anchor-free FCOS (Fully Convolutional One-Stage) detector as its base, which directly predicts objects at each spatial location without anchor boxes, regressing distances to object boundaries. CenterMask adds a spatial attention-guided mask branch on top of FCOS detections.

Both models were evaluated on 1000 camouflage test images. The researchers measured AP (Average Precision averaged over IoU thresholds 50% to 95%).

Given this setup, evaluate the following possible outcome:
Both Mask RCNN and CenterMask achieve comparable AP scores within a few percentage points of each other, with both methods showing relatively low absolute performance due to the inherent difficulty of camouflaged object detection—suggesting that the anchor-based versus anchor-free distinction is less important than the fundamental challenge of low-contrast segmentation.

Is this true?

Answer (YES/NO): NO